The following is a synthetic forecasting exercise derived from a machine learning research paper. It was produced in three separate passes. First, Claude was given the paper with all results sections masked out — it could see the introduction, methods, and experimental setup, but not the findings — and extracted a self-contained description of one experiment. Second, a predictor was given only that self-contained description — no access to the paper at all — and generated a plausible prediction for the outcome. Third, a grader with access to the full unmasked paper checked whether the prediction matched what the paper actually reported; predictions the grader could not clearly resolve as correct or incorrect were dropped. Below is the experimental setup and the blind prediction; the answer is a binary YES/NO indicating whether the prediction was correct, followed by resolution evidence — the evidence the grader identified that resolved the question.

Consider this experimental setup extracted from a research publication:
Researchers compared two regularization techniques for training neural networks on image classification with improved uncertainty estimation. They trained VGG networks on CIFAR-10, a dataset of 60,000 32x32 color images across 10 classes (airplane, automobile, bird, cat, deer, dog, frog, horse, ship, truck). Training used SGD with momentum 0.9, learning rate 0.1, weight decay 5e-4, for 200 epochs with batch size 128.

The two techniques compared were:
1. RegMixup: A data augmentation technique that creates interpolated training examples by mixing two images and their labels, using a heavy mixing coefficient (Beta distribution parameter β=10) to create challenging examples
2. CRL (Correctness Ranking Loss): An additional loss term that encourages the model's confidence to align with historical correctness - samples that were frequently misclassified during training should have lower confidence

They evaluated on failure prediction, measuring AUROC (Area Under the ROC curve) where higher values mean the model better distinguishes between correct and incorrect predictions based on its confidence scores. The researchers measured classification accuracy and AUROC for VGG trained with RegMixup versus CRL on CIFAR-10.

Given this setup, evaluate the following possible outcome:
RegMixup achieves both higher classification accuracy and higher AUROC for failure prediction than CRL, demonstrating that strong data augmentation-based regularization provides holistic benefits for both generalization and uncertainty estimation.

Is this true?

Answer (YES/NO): NO